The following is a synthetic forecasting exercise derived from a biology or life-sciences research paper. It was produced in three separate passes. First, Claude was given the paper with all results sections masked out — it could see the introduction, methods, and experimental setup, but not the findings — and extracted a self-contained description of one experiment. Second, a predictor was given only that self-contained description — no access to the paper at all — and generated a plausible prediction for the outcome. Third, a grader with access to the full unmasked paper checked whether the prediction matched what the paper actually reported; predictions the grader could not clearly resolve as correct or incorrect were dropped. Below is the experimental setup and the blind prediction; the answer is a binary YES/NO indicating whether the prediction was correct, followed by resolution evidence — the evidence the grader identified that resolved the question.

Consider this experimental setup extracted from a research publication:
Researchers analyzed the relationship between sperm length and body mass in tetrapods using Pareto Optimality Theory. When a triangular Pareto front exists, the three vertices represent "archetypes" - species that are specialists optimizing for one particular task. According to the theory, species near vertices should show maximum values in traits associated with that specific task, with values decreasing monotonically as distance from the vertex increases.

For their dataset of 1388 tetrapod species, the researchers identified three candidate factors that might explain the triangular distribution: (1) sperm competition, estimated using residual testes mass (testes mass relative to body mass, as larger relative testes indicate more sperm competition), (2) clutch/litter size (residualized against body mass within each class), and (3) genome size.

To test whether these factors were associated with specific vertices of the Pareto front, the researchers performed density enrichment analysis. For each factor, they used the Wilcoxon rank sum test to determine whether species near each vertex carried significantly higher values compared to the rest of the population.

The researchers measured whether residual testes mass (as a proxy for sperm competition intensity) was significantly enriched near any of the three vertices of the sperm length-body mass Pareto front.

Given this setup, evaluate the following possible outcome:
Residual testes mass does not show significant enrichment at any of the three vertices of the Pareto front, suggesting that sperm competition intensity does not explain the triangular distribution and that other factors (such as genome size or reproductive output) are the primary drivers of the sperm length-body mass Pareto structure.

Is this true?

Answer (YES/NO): NO